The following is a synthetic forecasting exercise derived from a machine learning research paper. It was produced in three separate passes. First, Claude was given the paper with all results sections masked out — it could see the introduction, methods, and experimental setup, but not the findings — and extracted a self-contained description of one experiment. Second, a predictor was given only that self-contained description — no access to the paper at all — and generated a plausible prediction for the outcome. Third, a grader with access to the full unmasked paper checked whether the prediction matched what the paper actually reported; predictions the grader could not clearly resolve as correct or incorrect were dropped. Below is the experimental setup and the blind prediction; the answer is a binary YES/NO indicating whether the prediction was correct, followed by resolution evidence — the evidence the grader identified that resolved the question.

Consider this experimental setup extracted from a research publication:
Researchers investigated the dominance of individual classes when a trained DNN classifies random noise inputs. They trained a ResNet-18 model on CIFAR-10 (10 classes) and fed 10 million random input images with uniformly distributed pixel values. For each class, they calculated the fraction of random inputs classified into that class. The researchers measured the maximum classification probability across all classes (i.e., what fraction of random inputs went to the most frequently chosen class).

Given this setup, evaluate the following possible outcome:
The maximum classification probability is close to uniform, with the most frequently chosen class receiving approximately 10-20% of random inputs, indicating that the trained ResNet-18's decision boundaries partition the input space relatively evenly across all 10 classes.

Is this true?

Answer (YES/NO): NO